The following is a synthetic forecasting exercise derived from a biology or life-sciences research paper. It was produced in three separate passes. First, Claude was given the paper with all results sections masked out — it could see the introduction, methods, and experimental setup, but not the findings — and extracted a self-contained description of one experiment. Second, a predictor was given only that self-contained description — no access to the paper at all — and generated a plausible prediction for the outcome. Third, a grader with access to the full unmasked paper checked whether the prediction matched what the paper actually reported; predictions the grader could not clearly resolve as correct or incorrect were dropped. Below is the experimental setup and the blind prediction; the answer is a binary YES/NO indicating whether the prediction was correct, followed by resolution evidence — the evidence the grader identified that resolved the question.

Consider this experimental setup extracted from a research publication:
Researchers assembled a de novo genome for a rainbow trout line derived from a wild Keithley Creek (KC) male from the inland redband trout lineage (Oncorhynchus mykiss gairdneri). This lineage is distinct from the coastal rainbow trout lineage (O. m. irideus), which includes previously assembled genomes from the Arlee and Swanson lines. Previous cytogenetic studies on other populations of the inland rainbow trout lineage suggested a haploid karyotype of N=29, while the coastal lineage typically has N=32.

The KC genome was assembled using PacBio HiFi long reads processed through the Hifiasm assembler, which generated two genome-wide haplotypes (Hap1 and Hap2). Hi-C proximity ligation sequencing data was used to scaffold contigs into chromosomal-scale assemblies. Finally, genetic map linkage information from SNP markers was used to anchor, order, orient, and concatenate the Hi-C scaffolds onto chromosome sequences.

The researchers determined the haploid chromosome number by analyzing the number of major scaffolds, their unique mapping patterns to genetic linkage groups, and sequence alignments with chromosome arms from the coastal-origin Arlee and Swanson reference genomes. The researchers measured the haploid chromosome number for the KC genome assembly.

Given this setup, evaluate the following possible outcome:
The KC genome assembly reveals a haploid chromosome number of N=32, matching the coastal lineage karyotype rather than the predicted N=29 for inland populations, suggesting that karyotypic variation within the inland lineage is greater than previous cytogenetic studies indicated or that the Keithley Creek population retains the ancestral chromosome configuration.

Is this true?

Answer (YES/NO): NO